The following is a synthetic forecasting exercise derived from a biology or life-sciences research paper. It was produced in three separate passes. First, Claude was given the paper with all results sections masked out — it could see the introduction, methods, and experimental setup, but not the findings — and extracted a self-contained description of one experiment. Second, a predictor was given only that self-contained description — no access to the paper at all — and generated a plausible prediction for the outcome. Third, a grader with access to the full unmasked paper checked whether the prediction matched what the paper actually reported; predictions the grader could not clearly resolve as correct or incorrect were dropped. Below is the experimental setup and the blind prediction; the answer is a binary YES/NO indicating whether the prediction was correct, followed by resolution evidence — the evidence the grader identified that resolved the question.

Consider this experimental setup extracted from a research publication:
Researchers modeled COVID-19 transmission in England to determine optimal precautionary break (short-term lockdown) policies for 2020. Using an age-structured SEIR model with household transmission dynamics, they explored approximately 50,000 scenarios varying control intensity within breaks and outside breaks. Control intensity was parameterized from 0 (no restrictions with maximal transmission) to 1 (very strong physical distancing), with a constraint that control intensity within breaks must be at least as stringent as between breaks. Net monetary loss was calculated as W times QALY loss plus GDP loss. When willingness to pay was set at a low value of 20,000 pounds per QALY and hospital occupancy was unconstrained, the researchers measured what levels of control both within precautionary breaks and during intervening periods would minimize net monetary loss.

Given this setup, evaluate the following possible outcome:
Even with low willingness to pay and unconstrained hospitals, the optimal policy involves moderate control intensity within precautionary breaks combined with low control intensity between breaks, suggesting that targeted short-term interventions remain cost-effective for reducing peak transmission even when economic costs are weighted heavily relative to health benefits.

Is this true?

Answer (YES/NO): NO